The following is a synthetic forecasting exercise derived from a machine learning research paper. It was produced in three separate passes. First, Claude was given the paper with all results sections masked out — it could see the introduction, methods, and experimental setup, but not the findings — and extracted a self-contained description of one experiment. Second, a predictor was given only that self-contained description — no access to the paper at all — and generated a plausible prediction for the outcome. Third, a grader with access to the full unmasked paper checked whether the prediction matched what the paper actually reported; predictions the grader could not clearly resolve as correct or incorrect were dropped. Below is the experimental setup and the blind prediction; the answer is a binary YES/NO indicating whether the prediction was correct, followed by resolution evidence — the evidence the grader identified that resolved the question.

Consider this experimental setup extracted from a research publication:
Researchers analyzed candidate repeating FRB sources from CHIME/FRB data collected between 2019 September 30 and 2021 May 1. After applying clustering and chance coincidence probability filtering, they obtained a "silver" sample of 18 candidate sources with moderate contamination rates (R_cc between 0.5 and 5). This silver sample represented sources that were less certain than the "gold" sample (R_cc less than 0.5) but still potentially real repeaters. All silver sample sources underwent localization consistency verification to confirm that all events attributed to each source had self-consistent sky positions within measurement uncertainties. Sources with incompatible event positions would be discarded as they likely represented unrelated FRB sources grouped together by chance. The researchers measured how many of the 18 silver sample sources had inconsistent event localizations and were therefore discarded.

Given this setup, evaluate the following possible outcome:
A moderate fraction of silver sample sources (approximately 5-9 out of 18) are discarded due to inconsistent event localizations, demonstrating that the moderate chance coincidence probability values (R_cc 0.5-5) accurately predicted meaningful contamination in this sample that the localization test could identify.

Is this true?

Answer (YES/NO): NO